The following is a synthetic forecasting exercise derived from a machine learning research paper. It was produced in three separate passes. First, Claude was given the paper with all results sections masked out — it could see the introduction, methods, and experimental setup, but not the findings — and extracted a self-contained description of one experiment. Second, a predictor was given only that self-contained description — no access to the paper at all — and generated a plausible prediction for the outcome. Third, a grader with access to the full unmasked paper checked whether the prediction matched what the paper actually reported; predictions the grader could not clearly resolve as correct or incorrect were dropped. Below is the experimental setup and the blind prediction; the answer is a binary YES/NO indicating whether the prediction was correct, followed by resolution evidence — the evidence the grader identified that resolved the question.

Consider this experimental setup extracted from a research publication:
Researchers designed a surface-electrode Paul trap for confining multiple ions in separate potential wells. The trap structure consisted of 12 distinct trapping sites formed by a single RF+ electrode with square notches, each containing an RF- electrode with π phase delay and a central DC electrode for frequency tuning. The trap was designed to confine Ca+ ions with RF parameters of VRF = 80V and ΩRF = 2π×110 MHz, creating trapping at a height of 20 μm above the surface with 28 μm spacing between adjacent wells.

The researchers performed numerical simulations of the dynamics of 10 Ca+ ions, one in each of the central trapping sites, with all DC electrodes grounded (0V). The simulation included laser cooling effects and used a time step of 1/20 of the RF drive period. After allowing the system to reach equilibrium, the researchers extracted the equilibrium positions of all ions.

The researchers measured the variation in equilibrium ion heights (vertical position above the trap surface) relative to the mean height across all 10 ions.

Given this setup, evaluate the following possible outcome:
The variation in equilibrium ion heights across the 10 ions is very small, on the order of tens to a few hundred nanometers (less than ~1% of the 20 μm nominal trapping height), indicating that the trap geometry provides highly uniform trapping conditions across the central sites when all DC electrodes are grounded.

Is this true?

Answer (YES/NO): YES